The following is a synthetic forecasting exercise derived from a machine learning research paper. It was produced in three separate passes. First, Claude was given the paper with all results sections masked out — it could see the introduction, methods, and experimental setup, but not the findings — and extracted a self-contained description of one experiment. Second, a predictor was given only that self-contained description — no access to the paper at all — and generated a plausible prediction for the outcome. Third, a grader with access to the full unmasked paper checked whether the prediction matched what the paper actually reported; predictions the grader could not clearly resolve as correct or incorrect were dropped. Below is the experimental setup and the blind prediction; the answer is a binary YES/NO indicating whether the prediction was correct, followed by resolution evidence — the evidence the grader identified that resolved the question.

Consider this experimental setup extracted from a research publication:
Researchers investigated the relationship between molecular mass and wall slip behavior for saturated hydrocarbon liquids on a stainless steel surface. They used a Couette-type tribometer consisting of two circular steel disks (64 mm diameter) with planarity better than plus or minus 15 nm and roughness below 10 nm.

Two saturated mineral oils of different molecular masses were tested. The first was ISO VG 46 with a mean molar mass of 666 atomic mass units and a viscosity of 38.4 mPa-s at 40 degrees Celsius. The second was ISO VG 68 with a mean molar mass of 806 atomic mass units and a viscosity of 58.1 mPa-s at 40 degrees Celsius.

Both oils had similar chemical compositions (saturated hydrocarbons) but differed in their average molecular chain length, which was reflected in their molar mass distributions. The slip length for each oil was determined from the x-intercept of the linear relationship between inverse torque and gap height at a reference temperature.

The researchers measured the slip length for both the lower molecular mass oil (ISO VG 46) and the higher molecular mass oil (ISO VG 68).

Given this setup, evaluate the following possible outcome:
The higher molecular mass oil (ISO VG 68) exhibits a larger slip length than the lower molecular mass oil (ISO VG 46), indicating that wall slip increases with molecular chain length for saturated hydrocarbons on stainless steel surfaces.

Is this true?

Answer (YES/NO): YES